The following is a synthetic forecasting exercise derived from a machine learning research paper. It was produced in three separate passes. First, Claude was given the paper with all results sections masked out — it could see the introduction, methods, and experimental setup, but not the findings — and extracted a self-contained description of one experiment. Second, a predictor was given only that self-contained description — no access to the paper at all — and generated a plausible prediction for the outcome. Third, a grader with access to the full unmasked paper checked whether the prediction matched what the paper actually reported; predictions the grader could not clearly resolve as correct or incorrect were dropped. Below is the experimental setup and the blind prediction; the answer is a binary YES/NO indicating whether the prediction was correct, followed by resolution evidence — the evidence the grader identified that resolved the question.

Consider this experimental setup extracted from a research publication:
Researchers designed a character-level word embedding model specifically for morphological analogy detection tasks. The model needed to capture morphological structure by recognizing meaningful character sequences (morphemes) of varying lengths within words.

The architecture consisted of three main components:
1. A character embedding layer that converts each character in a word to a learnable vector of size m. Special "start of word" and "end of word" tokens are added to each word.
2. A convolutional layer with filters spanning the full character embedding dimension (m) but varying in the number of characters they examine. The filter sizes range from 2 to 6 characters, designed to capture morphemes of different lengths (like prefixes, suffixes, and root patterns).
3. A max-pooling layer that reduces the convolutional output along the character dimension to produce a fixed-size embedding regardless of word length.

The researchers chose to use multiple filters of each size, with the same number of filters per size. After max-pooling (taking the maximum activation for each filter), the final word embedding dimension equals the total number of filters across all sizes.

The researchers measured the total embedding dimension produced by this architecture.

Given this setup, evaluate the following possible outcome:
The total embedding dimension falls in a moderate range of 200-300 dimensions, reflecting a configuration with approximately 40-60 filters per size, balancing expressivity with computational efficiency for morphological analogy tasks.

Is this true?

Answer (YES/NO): NO